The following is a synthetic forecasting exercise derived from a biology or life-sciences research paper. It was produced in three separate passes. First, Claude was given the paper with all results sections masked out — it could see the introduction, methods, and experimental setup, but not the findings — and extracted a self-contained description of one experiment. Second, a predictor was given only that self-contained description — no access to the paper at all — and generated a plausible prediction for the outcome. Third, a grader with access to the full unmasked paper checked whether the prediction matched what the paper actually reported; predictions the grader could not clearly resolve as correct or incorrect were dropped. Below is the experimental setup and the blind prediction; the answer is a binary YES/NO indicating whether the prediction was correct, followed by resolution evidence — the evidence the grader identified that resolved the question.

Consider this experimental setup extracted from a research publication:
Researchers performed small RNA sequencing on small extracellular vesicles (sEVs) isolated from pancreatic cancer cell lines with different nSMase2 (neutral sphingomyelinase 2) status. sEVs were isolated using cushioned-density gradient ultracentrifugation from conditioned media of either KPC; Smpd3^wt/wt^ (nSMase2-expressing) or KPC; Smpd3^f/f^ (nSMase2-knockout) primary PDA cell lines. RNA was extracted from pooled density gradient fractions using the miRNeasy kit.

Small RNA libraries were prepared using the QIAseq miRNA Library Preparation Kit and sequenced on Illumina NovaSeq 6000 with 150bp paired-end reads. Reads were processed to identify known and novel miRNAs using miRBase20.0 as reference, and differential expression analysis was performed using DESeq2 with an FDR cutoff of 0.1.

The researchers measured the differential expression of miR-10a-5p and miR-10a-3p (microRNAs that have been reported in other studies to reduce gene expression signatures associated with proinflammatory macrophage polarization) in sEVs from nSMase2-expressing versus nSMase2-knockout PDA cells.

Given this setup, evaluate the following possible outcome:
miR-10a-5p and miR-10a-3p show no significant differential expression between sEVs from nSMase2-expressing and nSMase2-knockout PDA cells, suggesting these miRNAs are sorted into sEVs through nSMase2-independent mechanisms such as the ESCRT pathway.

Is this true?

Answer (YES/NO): NO